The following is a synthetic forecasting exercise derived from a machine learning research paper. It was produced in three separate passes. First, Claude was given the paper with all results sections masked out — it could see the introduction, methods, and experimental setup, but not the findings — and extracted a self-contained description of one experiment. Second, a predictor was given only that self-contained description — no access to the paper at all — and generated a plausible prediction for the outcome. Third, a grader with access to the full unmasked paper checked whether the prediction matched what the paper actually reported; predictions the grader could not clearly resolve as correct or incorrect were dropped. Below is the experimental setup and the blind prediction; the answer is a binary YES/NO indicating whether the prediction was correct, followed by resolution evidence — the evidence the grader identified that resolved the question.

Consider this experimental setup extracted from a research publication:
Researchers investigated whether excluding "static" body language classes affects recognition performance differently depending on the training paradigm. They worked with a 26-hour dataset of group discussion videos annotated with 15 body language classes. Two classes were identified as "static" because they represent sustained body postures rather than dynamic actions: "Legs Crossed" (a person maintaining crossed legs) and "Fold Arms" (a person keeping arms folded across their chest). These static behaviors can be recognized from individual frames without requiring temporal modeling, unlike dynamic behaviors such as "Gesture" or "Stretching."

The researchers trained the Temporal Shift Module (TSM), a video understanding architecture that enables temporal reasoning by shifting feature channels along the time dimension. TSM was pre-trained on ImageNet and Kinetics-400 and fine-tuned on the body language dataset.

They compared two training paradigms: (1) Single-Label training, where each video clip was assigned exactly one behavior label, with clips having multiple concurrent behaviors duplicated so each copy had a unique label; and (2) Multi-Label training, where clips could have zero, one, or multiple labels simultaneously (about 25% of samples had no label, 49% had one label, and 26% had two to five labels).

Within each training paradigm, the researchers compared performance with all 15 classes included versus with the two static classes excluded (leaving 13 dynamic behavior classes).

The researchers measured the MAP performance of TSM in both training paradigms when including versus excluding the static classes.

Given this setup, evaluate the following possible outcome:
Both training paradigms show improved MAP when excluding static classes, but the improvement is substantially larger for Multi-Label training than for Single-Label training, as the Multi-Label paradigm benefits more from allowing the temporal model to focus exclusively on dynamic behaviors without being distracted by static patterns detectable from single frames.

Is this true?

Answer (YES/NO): NO